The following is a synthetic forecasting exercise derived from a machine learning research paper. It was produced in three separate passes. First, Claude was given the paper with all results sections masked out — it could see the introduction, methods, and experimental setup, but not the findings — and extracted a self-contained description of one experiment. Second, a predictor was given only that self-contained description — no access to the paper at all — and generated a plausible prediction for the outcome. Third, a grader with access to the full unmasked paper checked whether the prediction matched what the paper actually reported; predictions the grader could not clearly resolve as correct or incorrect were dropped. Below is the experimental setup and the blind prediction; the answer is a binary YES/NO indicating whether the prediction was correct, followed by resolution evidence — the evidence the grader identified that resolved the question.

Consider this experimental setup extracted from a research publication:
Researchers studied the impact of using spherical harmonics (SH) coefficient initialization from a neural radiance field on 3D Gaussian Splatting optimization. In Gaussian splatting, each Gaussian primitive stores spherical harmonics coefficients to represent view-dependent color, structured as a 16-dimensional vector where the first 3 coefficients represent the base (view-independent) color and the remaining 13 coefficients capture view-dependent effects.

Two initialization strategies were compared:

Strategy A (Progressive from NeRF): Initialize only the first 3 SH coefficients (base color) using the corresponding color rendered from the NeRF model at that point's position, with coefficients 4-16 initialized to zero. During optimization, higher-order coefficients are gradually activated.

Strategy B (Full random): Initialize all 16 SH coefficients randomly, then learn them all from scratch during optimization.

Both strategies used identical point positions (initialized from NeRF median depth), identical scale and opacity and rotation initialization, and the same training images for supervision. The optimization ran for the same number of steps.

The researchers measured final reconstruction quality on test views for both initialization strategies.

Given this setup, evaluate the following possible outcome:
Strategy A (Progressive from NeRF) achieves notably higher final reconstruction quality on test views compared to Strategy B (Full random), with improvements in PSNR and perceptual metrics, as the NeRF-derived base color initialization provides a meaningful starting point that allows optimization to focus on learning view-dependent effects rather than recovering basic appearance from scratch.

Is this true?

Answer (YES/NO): YES